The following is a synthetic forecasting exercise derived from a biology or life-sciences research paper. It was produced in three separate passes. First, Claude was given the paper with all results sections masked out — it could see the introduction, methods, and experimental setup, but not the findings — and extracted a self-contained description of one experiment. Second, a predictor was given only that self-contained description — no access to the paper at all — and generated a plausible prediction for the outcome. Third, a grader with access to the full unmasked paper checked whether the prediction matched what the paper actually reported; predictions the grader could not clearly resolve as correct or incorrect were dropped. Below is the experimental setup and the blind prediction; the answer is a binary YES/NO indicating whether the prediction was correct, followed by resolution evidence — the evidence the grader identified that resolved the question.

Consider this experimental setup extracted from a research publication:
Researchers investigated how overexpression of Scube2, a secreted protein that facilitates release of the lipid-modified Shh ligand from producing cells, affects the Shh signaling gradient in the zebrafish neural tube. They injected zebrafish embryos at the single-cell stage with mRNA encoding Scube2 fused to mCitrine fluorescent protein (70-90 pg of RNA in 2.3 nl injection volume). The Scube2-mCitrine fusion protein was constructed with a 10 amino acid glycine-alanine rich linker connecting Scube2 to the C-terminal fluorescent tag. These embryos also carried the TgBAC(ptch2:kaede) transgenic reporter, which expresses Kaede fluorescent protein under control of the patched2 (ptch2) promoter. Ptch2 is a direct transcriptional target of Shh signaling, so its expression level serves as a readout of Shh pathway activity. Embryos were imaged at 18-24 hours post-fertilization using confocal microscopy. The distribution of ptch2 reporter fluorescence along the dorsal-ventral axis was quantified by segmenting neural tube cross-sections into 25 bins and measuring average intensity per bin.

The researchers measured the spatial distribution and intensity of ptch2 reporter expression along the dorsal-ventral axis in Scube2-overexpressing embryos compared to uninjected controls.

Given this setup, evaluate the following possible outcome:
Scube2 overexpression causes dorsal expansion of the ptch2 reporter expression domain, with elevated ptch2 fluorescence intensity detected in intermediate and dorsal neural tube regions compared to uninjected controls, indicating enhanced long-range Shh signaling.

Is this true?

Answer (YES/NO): YES